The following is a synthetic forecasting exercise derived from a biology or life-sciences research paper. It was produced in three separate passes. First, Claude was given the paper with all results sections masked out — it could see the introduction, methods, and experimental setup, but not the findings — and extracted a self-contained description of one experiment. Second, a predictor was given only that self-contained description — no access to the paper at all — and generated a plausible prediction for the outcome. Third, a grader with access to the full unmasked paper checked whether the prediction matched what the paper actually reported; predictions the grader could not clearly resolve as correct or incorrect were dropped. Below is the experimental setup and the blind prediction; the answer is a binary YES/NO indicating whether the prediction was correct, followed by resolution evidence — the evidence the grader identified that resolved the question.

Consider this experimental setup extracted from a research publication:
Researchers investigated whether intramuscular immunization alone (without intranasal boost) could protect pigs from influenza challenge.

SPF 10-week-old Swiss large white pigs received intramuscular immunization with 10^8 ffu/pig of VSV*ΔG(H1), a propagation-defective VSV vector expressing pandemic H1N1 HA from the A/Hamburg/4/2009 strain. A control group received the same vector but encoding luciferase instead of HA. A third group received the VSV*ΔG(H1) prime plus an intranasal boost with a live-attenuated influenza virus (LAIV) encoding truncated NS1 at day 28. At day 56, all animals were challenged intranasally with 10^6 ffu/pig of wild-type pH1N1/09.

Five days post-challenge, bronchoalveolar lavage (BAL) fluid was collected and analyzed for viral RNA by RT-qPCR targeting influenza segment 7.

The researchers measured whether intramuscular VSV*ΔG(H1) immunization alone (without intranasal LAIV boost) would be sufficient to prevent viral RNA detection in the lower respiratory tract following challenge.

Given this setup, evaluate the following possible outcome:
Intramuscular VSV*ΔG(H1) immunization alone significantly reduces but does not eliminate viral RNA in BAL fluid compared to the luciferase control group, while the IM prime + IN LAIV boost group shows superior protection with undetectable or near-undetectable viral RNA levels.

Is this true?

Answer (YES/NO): YES